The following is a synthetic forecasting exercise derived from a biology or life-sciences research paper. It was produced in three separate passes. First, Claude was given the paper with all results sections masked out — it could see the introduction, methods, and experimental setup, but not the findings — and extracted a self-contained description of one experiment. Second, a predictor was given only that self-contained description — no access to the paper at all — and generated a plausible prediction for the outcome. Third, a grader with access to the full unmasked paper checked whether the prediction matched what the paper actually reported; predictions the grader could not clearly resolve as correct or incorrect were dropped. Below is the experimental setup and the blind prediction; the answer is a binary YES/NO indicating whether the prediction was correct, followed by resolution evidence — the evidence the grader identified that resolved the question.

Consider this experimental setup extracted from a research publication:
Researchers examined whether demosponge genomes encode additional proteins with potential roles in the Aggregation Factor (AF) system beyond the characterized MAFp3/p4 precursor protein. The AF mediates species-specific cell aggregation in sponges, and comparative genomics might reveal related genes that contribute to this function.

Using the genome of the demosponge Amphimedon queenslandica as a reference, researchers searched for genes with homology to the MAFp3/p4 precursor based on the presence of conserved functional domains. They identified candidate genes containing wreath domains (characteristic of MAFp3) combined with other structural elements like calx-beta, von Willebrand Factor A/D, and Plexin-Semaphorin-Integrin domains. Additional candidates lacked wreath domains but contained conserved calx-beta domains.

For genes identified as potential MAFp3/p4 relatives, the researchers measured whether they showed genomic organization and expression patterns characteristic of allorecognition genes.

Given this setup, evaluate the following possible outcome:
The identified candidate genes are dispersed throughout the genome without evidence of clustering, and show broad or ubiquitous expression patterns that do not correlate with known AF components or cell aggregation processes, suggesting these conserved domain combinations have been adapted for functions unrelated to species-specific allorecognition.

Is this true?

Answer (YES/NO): NO